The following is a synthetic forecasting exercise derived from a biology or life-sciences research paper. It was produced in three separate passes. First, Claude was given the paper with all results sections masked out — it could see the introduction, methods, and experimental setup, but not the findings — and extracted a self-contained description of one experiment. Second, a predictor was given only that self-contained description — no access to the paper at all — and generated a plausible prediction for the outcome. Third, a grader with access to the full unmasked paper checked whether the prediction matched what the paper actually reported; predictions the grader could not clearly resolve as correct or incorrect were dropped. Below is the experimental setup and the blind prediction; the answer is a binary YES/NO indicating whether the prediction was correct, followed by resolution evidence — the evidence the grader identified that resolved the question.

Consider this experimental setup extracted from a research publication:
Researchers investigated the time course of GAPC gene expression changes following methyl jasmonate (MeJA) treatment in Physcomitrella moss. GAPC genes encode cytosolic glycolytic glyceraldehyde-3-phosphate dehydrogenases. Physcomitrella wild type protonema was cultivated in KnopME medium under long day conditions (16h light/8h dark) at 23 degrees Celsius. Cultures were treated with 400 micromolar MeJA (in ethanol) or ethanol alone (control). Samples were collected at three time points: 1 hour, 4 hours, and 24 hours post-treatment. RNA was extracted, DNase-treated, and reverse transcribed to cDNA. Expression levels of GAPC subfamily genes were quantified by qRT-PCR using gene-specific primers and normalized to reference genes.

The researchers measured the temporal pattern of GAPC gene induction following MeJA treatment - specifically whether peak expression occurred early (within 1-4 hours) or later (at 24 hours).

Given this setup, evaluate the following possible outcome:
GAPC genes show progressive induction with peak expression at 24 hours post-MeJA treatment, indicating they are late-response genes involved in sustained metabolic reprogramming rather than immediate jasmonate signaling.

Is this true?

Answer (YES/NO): NO